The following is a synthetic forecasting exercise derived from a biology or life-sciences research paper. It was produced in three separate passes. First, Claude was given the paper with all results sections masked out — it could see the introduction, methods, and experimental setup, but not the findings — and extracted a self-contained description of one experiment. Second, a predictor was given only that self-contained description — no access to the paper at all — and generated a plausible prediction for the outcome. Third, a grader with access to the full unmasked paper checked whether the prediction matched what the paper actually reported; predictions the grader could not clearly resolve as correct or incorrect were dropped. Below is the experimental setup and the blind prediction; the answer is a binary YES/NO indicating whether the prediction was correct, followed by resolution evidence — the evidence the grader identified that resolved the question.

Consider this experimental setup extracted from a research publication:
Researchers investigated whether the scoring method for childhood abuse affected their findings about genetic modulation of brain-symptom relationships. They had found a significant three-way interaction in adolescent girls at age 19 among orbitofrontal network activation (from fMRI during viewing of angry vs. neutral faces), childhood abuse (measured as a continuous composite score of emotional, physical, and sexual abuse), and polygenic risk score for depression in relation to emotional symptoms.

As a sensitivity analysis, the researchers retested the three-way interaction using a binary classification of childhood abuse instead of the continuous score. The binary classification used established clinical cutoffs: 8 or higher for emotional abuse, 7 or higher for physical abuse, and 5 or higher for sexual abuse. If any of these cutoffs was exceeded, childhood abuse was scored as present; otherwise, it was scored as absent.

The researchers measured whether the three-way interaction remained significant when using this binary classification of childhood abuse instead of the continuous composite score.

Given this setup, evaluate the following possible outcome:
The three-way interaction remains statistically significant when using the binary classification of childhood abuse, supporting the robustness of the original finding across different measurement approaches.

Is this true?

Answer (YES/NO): YES